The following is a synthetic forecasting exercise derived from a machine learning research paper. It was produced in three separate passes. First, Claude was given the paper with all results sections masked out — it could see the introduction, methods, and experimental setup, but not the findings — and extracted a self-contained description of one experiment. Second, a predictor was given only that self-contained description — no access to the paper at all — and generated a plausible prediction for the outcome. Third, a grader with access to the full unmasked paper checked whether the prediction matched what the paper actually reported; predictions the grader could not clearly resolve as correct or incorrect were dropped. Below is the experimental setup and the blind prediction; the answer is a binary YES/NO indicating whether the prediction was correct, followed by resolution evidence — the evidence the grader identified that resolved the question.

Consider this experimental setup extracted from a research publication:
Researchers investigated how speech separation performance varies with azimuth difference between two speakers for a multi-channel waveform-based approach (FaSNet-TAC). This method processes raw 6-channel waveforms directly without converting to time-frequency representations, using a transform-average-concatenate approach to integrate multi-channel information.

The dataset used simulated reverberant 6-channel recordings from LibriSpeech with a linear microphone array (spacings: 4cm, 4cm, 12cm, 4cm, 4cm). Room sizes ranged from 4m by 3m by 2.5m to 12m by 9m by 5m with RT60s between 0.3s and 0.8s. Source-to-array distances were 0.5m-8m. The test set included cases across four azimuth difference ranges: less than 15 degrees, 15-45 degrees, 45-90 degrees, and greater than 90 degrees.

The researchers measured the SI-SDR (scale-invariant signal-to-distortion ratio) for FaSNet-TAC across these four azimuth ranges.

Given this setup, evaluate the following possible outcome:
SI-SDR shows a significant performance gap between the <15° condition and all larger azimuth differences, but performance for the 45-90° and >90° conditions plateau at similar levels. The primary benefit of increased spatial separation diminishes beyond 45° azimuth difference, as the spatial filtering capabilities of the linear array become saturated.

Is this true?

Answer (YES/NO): NO